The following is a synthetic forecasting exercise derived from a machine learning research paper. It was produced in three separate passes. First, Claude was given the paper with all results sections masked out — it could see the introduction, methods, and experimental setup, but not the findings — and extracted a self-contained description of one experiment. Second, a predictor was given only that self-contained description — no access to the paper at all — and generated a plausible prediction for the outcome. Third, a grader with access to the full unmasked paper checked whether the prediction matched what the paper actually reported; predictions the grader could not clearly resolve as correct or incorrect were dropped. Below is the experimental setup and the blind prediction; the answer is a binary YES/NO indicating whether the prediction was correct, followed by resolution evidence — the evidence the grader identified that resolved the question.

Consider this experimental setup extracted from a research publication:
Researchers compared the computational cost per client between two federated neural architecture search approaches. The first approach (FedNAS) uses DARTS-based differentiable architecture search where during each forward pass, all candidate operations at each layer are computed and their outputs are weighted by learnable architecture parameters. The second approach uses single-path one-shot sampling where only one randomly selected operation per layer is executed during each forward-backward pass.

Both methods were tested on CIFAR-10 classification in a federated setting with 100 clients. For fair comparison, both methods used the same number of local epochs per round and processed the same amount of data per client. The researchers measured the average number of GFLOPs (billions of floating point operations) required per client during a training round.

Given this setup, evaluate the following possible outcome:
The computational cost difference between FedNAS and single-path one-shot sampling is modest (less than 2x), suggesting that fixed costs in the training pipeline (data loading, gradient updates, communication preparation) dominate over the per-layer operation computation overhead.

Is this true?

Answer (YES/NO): NO